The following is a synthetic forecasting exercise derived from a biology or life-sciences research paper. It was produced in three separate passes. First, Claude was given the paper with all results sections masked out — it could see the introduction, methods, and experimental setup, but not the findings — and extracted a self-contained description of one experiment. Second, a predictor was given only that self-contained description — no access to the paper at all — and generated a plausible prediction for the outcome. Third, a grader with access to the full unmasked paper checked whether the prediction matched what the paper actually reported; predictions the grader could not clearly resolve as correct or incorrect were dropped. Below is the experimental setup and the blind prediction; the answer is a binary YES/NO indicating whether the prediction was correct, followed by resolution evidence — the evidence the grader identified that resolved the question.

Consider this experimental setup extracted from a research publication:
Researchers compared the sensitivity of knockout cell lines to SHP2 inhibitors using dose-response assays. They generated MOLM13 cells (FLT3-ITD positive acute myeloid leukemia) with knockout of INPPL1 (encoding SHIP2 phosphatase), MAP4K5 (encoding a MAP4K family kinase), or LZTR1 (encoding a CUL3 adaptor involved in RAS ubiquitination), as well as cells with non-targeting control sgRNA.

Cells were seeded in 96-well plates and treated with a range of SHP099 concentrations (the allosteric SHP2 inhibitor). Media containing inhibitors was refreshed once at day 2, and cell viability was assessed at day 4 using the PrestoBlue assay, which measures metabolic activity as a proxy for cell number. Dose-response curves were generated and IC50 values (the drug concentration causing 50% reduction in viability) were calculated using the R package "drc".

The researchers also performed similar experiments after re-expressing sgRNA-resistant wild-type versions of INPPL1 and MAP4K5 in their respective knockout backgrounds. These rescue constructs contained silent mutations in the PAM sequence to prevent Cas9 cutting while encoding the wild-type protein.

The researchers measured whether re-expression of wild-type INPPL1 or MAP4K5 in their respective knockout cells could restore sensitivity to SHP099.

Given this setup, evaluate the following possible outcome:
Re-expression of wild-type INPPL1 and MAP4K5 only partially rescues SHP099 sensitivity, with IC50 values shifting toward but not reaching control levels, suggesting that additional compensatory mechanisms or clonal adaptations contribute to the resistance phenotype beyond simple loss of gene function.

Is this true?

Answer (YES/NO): NO